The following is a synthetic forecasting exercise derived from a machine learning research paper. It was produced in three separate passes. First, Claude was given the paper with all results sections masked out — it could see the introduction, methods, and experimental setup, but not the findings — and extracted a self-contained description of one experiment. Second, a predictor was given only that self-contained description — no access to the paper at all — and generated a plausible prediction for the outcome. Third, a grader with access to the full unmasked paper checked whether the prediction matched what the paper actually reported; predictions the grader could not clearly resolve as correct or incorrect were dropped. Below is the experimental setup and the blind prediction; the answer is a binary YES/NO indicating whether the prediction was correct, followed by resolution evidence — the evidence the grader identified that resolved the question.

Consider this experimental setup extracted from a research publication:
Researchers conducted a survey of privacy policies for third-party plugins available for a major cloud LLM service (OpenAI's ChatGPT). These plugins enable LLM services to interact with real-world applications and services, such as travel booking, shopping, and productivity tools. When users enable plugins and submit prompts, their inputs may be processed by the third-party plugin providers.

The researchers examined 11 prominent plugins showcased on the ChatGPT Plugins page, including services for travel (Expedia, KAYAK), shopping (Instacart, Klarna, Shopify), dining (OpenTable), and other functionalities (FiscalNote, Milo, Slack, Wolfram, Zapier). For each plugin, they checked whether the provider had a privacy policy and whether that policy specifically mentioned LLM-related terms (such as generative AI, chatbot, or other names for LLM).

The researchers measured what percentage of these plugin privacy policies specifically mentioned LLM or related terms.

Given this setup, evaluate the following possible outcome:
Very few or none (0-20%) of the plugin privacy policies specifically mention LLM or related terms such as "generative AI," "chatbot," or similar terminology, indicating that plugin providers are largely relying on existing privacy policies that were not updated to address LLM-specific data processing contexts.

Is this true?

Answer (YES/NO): NO